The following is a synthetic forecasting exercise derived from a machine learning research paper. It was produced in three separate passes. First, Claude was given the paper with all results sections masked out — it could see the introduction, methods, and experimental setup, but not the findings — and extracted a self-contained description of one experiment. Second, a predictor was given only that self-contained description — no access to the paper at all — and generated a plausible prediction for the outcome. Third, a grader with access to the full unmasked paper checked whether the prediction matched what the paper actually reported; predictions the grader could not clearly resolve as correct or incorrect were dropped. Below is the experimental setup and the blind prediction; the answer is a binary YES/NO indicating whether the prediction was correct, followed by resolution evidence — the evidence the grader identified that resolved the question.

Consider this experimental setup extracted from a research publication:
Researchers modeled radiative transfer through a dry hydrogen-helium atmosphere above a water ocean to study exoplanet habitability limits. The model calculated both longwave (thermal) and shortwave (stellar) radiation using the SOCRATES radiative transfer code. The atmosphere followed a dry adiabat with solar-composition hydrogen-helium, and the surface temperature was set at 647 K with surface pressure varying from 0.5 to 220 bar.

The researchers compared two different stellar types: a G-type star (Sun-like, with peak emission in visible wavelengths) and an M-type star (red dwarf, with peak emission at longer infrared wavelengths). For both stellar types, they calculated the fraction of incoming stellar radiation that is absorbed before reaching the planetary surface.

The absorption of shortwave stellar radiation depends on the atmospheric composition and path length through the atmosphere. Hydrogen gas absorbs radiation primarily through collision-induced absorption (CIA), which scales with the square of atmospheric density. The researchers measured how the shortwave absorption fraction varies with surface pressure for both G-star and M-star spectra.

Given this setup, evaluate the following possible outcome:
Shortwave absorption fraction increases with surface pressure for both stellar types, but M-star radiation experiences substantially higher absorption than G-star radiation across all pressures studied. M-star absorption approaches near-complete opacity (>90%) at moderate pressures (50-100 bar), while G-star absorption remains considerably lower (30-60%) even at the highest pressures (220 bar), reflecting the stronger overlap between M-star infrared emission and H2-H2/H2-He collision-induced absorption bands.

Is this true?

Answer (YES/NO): NO